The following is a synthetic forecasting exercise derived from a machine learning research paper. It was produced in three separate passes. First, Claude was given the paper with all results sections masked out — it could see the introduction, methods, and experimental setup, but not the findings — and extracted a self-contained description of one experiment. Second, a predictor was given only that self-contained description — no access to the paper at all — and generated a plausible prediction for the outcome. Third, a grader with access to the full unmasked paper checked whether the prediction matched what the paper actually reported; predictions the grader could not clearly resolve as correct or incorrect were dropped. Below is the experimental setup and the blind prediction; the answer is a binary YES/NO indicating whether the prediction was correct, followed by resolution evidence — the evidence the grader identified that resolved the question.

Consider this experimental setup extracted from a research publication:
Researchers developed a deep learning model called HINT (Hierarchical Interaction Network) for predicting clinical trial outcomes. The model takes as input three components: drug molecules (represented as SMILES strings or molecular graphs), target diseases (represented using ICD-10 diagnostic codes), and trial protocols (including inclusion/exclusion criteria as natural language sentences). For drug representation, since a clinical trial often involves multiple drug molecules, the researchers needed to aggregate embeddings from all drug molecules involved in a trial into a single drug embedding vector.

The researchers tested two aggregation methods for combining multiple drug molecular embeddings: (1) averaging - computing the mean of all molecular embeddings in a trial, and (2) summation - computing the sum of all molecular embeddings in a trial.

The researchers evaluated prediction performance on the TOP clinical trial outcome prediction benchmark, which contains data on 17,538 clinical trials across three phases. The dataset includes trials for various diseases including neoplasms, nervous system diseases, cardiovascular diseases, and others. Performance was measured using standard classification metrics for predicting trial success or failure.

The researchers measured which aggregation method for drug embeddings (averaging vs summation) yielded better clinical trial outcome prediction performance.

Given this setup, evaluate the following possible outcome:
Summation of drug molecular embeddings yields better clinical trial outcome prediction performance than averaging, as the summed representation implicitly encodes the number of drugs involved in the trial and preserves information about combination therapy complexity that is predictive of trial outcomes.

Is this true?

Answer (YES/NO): NO